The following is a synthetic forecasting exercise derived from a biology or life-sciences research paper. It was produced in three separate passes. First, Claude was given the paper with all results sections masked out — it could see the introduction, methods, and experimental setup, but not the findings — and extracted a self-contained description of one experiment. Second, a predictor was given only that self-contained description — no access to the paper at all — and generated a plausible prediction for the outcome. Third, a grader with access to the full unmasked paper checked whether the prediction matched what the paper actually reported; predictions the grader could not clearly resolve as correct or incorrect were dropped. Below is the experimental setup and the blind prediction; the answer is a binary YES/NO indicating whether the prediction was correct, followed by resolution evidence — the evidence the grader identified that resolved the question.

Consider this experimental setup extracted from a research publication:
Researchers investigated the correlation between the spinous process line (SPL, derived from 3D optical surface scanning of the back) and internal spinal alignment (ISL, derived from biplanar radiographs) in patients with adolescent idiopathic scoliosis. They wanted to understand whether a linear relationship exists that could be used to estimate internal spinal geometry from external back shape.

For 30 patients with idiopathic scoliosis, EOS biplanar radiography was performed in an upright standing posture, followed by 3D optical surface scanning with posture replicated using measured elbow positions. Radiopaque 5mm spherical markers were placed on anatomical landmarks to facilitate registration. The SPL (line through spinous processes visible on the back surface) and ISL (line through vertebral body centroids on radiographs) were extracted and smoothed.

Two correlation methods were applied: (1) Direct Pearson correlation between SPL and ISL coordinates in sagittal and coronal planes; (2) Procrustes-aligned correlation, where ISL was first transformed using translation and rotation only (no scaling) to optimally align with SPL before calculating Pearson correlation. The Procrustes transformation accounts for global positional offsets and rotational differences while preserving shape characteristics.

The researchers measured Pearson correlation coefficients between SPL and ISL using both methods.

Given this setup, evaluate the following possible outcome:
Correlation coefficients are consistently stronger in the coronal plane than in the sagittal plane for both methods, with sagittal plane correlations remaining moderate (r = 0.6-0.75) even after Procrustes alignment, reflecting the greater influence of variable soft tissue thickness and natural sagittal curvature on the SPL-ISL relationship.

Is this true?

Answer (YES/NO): NO